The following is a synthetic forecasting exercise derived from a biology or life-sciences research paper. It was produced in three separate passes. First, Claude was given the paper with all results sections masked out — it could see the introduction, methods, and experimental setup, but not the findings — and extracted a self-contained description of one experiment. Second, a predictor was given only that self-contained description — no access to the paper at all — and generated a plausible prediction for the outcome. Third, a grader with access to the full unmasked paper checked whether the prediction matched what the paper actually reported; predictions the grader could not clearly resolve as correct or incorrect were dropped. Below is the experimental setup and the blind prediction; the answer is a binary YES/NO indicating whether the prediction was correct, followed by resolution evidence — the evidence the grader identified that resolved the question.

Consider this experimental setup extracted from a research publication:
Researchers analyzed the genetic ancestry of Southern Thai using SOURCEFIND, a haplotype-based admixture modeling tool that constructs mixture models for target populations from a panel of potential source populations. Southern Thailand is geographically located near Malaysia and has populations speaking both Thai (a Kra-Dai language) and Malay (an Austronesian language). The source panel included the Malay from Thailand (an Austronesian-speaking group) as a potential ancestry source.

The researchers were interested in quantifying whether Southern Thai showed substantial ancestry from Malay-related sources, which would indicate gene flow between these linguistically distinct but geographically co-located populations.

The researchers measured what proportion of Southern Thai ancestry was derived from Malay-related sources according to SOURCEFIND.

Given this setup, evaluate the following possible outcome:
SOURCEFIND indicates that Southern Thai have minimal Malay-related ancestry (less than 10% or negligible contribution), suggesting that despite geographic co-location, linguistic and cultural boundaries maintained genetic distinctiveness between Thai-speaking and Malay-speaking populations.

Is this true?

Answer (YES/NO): NO